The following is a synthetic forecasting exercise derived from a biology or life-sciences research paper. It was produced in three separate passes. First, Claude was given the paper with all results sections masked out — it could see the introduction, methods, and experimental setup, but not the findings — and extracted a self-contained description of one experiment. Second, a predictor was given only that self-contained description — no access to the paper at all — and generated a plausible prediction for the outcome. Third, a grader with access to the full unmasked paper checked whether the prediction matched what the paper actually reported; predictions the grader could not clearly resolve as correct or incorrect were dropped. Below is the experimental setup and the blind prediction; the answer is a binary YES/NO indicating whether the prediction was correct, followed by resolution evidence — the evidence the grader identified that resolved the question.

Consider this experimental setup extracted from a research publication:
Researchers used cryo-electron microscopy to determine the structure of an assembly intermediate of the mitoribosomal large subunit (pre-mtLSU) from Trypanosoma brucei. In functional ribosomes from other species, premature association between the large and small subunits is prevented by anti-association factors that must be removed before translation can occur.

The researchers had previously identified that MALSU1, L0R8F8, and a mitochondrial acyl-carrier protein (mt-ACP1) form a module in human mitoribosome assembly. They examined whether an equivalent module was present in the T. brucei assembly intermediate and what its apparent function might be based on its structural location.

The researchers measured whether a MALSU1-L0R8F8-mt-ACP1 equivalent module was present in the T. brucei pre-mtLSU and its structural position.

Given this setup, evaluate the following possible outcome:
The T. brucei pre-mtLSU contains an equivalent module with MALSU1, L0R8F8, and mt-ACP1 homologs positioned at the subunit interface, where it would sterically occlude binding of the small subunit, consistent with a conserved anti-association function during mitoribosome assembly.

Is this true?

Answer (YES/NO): YES